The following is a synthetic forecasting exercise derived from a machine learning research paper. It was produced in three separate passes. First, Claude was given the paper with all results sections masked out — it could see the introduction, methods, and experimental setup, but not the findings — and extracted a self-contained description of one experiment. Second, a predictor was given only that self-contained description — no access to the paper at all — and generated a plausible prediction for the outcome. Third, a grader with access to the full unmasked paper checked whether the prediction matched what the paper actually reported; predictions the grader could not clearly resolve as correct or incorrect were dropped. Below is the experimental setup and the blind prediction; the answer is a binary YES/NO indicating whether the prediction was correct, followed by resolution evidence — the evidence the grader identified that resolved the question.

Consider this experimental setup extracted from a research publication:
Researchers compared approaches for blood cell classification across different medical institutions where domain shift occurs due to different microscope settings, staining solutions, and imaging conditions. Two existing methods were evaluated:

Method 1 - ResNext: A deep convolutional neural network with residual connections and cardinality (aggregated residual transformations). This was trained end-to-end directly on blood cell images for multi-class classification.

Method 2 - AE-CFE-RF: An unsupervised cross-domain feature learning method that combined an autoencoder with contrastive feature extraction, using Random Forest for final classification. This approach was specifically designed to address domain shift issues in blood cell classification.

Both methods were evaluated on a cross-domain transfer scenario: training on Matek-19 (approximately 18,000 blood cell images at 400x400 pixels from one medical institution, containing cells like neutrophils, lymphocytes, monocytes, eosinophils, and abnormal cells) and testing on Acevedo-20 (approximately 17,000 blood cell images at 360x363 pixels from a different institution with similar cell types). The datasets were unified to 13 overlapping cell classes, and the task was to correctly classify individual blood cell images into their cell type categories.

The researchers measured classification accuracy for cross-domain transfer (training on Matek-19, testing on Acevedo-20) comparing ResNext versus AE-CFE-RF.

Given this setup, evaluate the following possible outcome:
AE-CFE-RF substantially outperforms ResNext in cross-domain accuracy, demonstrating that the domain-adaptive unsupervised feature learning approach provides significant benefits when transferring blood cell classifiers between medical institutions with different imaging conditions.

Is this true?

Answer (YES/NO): YES